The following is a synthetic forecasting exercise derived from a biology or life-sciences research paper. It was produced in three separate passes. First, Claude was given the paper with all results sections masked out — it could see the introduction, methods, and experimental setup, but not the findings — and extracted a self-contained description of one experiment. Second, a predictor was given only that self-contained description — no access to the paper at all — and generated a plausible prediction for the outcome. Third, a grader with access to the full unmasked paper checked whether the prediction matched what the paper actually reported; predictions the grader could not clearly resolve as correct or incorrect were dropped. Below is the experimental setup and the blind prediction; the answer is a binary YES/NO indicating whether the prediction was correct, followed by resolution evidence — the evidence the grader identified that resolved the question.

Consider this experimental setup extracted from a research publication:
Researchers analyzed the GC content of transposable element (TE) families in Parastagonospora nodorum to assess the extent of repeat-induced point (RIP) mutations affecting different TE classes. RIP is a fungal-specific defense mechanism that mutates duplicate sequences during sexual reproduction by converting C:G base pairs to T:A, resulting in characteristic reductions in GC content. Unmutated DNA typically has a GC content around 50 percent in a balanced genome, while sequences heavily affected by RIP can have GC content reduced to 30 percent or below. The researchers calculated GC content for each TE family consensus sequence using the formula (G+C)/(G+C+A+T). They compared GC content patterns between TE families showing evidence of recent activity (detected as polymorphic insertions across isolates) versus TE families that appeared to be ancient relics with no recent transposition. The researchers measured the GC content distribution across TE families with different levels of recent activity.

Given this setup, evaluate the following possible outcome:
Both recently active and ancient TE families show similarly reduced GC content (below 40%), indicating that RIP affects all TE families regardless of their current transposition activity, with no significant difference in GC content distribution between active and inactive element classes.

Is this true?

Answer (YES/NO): NO